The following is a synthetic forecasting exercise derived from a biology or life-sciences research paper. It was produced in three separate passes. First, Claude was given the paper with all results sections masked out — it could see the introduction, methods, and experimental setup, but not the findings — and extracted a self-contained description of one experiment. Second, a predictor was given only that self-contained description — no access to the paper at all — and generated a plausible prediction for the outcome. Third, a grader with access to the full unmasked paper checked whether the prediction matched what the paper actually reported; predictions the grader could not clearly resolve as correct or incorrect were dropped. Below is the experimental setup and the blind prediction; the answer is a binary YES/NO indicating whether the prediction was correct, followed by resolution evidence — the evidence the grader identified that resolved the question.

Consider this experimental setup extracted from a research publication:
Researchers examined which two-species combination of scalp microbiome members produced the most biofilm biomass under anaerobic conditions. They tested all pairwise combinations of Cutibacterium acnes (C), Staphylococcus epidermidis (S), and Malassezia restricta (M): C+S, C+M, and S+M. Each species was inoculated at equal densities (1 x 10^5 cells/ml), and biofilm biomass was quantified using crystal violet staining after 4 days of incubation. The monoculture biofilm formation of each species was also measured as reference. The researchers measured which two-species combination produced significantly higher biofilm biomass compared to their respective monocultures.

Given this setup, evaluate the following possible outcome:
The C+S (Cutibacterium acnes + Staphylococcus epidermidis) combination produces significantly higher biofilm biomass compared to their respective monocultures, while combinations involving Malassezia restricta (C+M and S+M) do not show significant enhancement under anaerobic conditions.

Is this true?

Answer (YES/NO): YES